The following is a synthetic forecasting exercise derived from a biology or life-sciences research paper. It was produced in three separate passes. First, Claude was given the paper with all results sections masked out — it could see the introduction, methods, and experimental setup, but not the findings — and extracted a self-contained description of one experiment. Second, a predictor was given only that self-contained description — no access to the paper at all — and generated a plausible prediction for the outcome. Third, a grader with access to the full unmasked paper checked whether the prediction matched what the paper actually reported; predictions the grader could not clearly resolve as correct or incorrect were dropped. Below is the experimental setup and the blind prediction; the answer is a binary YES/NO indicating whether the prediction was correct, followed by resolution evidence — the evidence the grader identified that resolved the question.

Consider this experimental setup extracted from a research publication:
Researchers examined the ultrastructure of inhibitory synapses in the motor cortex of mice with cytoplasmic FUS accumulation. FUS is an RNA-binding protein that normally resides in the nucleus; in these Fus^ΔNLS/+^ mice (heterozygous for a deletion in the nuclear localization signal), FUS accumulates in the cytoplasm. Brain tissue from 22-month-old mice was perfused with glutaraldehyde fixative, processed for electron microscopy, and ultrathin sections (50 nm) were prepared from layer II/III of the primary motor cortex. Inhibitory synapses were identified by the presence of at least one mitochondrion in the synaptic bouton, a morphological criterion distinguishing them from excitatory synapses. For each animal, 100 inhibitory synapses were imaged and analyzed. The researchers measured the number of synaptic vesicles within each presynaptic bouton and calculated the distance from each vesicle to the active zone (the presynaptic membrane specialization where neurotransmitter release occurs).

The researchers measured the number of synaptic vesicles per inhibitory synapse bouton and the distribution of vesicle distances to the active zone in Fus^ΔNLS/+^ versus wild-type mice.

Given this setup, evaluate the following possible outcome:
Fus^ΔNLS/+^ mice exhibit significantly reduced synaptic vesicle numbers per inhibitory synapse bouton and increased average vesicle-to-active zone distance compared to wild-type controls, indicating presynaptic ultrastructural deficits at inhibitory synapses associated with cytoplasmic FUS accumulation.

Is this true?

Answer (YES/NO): NO